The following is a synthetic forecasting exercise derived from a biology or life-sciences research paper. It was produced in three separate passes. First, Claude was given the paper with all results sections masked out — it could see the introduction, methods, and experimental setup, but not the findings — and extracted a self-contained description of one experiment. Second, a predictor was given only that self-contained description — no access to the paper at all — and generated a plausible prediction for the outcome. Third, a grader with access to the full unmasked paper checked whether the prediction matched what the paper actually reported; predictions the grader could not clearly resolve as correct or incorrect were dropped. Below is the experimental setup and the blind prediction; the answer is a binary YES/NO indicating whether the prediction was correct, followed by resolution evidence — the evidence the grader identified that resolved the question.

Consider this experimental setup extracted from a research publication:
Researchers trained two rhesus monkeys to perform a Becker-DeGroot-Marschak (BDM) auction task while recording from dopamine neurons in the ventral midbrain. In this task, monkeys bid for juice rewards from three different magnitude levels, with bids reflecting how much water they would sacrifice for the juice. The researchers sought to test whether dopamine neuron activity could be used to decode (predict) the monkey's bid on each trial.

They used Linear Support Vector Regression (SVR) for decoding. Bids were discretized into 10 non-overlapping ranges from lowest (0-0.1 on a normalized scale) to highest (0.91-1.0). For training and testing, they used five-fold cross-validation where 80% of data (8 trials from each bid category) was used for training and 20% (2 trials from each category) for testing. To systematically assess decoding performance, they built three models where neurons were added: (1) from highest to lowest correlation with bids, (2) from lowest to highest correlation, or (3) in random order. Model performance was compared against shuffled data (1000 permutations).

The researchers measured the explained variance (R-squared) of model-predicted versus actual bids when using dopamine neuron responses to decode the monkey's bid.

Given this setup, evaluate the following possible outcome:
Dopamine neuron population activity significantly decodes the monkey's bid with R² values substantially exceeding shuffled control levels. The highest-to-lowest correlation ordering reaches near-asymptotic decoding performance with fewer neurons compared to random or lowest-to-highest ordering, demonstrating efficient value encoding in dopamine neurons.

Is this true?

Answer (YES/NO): YES